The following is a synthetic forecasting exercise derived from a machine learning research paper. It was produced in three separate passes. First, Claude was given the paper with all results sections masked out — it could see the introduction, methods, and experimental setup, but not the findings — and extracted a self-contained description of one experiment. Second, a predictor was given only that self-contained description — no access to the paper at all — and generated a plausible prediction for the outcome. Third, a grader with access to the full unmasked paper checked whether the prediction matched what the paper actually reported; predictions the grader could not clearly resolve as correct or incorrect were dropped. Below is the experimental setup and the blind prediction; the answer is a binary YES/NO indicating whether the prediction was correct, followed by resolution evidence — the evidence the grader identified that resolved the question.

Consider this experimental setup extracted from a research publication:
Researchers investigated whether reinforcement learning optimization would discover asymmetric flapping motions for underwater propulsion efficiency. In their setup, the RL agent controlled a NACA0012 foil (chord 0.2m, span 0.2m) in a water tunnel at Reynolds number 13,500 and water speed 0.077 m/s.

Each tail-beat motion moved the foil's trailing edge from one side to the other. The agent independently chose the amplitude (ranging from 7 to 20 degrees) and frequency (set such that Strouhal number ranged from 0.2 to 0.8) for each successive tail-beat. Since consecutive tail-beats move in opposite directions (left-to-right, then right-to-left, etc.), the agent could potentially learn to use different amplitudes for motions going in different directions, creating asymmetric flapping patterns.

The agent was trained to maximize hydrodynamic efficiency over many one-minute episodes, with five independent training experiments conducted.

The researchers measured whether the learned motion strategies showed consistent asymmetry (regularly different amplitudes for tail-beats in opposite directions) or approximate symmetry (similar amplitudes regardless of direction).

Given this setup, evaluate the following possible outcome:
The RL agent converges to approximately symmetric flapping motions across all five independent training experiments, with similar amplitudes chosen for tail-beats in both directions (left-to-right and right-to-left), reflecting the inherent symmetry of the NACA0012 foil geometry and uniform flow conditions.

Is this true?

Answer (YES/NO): YES